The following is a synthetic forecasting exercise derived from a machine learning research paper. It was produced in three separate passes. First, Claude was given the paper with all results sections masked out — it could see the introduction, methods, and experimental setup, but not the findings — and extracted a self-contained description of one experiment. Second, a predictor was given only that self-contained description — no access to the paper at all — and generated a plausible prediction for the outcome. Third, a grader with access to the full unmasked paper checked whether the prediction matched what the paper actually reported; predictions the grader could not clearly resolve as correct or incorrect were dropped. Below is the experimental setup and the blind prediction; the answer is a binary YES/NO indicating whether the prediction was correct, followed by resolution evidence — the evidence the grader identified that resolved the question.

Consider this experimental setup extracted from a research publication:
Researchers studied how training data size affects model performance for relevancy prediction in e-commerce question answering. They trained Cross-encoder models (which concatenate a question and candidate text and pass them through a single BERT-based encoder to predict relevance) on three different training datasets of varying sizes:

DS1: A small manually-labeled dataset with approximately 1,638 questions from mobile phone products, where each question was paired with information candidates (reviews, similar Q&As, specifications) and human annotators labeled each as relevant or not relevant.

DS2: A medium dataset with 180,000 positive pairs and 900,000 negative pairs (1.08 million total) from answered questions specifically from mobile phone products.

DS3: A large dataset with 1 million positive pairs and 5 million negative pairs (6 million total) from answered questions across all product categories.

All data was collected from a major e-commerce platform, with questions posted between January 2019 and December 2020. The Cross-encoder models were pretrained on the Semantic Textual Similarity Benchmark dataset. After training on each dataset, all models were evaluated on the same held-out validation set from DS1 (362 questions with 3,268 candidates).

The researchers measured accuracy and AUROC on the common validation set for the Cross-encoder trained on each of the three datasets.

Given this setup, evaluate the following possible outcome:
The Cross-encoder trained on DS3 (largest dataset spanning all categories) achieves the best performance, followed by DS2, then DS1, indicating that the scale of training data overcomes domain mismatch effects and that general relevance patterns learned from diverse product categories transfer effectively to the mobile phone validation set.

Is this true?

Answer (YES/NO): NO